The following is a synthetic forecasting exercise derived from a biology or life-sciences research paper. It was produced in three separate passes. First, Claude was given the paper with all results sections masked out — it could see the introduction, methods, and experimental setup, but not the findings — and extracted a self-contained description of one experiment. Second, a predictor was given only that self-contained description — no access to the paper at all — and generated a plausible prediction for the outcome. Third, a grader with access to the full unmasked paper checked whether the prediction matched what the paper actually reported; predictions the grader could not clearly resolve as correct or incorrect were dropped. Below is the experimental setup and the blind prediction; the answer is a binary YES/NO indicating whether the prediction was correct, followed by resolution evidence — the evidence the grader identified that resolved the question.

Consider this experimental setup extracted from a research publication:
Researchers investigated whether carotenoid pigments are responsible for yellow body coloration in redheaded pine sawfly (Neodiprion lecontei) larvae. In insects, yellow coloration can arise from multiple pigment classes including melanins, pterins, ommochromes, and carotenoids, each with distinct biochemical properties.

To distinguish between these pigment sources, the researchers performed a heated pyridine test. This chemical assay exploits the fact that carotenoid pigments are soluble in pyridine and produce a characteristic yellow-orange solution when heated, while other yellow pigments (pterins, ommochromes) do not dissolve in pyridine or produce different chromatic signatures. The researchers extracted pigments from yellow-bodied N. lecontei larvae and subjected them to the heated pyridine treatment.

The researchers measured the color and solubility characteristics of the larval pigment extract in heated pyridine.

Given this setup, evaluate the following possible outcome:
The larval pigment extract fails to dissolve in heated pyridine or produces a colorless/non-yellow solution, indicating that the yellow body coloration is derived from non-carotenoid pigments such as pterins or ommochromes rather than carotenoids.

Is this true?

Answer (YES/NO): NO